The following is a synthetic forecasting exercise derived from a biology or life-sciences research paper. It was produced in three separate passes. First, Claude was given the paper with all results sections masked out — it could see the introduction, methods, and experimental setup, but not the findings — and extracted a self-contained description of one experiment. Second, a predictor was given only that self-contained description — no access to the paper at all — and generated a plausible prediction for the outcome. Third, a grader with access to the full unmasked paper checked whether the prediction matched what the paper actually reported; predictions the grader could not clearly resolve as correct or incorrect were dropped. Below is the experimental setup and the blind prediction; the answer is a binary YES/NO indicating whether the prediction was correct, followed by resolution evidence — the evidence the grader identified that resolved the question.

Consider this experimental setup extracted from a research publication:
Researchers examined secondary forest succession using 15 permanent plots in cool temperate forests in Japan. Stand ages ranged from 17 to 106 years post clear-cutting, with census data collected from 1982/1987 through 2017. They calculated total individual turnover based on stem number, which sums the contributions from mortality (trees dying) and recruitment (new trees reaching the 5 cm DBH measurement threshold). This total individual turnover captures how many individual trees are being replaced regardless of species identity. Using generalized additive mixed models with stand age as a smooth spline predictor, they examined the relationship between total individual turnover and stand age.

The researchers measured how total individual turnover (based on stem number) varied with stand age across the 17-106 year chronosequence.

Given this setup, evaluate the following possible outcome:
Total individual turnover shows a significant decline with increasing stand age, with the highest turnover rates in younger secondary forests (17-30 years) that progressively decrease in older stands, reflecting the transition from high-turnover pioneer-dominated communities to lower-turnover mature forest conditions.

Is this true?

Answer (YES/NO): YES